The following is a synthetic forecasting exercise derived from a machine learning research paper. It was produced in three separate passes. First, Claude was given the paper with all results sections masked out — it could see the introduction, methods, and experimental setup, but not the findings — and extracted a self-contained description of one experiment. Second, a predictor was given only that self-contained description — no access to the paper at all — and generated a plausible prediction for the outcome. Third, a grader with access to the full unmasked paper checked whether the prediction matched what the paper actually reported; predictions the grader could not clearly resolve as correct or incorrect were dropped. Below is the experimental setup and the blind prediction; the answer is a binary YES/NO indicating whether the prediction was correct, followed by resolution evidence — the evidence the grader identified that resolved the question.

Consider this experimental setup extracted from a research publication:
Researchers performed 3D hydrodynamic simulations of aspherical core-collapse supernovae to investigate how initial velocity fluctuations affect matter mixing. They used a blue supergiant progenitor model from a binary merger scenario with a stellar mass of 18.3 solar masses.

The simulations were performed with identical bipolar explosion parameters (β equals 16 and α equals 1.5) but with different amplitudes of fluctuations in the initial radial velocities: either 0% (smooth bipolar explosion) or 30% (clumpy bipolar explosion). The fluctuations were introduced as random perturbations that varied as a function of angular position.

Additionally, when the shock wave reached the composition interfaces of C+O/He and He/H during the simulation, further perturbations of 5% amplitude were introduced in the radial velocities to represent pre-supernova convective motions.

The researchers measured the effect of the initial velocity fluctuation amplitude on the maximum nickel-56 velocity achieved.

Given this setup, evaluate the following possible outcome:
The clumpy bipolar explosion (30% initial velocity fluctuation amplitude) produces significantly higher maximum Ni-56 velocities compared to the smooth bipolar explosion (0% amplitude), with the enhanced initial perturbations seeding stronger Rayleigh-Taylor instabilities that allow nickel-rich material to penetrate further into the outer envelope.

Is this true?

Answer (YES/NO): NO